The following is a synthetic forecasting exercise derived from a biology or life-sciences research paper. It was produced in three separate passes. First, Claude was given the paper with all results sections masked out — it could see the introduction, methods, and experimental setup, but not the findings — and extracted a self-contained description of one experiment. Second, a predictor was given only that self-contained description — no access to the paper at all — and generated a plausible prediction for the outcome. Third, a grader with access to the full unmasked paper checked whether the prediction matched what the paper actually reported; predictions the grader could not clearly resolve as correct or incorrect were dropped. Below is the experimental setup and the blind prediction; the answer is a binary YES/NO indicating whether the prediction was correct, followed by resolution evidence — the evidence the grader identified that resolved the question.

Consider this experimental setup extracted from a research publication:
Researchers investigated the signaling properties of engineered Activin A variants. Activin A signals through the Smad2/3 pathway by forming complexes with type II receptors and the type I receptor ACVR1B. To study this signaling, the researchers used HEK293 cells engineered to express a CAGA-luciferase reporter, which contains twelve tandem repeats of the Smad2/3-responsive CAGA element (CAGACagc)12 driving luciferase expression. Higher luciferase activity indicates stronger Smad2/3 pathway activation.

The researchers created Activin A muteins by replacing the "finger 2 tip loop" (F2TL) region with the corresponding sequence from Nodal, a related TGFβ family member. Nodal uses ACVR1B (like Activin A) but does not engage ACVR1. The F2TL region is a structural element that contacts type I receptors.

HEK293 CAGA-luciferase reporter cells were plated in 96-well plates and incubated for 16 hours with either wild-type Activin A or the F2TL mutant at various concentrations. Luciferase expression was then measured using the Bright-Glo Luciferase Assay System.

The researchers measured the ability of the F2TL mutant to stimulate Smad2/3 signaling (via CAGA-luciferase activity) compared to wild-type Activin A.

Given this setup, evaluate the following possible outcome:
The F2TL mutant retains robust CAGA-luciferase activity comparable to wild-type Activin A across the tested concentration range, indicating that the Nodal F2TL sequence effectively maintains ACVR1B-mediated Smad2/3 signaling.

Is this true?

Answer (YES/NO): YES